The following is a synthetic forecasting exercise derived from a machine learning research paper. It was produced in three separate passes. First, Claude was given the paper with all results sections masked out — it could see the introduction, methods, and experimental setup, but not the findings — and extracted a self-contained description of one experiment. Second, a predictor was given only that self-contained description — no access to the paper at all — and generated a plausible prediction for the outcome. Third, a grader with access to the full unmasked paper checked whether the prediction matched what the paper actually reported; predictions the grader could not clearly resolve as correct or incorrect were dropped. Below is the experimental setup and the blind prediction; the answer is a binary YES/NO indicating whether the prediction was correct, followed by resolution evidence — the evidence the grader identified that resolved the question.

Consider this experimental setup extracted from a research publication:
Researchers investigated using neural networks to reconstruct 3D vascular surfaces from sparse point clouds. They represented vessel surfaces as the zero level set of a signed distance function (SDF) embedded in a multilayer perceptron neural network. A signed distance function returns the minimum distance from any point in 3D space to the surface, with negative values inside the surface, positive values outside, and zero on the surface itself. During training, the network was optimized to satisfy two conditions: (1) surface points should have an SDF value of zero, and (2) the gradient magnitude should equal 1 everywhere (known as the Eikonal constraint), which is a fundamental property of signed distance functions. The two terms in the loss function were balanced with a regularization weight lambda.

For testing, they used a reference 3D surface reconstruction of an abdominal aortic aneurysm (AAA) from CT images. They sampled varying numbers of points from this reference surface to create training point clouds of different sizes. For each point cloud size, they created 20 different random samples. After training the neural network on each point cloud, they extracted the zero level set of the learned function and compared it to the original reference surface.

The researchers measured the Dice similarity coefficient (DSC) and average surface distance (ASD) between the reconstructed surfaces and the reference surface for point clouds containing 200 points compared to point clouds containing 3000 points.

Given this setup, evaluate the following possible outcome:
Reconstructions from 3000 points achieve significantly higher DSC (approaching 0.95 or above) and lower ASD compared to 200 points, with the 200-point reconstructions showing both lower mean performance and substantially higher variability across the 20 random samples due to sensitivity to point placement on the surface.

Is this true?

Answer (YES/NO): NO